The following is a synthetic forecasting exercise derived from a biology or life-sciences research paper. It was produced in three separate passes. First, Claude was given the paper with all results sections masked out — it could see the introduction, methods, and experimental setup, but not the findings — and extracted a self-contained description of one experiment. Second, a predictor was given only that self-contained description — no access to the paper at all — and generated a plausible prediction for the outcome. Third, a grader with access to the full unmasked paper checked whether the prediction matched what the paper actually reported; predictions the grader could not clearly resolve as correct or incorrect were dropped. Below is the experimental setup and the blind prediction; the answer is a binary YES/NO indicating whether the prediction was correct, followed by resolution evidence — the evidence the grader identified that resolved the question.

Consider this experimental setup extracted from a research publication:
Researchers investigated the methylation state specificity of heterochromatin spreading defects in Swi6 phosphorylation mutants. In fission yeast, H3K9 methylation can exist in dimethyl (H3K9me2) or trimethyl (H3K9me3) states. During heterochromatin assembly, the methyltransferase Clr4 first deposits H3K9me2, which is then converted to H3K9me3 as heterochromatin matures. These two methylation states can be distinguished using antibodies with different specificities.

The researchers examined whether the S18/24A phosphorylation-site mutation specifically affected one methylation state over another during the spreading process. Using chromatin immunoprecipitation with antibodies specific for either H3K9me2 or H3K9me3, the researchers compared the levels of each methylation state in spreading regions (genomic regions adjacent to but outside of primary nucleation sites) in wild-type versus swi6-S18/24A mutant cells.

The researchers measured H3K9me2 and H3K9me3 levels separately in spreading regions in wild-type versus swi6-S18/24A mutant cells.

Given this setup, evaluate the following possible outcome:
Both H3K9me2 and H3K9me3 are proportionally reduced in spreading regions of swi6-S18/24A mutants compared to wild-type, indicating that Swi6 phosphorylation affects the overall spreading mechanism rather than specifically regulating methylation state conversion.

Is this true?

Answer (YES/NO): NO